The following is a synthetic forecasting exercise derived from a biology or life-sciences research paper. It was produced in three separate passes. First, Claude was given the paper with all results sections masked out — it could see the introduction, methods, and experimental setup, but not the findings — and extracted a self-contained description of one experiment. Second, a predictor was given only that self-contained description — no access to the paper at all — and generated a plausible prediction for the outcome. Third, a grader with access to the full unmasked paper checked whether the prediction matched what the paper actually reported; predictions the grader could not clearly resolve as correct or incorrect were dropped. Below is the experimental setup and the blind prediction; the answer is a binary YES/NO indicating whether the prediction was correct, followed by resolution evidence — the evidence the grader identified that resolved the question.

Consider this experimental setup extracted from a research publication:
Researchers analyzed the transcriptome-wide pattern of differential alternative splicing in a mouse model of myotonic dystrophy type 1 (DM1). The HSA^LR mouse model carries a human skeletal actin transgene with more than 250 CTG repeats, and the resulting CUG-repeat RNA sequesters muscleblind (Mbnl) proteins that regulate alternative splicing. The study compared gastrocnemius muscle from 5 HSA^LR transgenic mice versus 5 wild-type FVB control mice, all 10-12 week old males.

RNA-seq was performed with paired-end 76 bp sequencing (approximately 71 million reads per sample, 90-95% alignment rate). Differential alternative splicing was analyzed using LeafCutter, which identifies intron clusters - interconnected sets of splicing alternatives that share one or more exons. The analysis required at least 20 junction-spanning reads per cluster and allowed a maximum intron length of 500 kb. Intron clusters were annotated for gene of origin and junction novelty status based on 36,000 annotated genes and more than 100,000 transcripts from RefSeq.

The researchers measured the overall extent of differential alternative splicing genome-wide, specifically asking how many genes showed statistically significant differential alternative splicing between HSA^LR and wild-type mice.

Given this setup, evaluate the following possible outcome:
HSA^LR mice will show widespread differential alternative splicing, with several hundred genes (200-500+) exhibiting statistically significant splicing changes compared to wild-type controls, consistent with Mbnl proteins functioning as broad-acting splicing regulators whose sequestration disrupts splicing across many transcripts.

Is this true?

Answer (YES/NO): YES